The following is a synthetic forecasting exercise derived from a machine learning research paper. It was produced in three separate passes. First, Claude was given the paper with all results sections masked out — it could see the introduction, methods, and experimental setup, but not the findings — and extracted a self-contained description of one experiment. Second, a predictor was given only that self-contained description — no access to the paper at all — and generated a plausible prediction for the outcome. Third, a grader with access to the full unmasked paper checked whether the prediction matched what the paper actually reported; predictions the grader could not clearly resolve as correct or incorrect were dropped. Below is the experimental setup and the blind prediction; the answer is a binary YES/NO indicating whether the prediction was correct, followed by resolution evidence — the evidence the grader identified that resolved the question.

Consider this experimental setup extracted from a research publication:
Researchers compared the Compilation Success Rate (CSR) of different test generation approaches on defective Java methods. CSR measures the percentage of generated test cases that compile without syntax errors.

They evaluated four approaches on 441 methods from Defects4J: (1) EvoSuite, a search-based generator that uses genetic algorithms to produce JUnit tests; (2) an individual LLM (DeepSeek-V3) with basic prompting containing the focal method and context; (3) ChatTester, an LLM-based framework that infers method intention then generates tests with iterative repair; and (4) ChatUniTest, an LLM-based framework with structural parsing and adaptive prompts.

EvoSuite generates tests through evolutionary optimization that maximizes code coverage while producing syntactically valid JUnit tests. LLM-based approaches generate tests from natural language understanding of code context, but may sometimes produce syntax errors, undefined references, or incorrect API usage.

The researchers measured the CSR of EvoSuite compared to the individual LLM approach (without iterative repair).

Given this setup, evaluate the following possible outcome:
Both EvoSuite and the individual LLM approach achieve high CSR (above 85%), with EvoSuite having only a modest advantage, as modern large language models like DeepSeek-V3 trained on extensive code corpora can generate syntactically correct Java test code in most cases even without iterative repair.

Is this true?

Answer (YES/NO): NO